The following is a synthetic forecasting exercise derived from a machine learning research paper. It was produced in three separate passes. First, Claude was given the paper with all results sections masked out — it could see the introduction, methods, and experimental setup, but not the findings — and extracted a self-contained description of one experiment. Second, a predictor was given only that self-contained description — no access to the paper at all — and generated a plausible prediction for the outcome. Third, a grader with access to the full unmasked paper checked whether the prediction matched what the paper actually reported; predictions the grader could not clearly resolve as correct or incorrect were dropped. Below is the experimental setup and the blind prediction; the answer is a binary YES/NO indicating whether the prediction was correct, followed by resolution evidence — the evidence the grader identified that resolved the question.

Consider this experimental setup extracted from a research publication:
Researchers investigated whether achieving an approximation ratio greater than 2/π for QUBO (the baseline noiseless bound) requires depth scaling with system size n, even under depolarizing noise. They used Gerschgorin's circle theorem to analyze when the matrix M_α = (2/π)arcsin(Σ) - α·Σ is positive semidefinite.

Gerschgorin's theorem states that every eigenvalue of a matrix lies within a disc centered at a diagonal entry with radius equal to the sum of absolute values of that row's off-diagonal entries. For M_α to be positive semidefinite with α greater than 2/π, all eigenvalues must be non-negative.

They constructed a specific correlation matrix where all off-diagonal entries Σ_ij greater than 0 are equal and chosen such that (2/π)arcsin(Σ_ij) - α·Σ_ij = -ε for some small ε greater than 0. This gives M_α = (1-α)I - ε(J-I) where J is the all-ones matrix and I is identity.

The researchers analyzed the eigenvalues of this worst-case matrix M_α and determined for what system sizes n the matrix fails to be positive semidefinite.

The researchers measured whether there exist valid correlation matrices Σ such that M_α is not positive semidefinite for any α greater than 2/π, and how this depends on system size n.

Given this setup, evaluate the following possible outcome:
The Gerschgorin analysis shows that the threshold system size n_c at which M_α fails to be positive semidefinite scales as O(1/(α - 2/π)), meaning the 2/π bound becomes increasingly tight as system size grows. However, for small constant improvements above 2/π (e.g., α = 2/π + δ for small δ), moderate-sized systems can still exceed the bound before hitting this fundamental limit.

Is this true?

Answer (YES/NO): NO